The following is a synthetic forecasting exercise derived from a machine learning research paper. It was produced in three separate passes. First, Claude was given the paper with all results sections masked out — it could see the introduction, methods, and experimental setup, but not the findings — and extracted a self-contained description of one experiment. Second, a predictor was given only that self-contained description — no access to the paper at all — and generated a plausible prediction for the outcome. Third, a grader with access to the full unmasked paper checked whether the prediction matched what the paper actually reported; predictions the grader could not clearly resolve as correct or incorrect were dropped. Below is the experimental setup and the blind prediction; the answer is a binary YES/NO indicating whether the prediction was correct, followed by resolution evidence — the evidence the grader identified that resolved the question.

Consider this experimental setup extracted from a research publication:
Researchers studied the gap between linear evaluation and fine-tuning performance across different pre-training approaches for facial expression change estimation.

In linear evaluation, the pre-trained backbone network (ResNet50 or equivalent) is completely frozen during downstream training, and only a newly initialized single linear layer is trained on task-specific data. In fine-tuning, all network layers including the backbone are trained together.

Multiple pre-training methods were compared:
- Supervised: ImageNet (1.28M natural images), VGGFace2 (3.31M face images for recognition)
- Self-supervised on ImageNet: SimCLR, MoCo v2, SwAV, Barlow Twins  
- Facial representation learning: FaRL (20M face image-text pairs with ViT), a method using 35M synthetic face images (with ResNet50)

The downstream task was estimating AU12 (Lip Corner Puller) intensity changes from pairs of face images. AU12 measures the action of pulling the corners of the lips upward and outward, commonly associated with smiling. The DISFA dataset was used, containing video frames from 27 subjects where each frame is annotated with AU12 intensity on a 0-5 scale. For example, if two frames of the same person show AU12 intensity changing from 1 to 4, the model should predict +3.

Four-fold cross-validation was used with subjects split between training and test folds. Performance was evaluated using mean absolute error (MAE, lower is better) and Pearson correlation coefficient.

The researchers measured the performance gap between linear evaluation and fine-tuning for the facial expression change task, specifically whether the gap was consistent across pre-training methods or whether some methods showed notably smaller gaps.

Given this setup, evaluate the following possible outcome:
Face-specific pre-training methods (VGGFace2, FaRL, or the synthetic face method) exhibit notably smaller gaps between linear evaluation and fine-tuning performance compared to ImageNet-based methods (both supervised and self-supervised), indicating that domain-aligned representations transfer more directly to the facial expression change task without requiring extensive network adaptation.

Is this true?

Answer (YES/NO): NO